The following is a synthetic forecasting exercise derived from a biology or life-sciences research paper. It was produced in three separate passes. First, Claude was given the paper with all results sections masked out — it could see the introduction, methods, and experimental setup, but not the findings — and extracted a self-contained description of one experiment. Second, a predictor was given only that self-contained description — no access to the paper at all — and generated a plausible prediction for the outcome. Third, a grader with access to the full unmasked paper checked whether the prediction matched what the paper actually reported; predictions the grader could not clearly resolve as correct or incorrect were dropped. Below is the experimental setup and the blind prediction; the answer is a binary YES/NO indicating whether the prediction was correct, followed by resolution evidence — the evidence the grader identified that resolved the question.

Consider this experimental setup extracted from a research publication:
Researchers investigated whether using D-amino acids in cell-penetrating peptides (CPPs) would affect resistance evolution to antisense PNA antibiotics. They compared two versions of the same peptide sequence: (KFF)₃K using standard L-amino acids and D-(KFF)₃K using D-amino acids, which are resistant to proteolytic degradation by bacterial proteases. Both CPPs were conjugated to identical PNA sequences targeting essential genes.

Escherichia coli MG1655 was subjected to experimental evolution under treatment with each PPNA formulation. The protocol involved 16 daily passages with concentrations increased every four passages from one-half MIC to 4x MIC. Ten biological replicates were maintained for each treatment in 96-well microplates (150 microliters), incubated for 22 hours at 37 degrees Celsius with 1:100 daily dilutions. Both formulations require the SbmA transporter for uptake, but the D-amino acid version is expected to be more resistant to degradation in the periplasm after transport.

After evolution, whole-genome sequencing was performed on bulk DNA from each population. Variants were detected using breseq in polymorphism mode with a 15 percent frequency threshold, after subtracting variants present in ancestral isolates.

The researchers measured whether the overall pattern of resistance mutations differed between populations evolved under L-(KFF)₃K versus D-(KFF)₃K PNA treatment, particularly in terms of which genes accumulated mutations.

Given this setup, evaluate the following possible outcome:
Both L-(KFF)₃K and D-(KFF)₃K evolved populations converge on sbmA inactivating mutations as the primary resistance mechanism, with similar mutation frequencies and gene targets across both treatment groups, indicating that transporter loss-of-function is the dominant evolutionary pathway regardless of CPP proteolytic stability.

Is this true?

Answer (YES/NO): NO